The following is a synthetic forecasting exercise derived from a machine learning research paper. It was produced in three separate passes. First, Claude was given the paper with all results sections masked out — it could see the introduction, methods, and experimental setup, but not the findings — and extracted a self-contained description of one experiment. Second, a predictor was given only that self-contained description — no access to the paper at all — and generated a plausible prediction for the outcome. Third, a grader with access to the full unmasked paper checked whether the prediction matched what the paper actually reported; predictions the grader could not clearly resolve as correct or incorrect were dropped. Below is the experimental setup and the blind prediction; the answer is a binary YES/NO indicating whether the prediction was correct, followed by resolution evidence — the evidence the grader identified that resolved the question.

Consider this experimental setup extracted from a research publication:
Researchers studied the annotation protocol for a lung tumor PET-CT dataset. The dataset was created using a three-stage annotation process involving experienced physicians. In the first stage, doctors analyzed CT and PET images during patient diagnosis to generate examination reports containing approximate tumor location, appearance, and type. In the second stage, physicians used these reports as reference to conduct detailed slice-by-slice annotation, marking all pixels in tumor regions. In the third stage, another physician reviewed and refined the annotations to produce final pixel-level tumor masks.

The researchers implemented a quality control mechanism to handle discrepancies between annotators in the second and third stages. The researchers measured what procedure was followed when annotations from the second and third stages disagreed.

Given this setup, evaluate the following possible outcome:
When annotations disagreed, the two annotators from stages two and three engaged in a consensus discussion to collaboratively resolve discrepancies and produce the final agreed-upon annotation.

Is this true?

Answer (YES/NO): YES